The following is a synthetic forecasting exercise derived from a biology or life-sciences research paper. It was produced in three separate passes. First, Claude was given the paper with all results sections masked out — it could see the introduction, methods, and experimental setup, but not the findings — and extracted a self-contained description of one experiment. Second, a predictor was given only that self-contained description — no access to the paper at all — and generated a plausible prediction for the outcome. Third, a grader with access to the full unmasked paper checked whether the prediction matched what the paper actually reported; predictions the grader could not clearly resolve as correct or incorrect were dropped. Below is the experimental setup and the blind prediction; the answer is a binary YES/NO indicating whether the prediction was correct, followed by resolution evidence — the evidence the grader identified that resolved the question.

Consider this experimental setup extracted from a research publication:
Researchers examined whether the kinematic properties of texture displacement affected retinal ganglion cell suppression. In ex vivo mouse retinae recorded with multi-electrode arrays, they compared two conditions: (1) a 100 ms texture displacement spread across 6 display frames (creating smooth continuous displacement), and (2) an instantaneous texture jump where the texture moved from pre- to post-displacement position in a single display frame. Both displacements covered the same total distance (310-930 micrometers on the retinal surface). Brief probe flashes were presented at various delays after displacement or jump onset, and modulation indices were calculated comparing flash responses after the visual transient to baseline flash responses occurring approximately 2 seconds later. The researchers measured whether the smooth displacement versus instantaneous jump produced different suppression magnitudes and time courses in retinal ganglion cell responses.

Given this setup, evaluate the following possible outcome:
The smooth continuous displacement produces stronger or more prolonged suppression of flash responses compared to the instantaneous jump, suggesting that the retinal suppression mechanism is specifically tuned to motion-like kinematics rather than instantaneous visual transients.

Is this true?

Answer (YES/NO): NO